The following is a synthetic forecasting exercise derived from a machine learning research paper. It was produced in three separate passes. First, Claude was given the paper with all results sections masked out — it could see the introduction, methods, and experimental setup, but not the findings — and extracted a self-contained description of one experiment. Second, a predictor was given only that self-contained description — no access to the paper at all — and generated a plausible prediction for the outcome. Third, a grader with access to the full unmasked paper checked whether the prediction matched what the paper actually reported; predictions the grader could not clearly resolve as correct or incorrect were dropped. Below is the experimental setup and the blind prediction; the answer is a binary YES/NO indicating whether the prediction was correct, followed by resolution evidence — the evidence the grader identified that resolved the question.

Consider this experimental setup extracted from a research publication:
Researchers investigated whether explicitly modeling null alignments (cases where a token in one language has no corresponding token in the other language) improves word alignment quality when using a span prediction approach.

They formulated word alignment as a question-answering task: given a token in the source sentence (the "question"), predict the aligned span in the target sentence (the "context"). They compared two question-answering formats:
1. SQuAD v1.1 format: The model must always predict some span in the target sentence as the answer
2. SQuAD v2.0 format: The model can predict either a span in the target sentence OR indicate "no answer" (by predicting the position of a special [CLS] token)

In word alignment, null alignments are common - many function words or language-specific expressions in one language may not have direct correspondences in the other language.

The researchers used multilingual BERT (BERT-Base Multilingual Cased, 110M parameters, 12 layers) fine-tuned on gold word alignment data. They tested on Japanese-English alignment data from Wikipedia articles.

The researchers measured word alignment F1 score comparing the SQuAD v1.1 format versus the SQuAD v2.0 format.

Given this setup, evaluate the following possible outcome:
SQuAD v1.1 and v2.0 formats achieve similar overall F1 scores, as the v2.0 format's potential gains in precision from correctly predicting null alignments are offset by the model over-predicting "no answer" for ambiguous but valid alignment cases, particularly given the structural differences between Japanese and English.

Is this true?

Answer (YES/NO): NO